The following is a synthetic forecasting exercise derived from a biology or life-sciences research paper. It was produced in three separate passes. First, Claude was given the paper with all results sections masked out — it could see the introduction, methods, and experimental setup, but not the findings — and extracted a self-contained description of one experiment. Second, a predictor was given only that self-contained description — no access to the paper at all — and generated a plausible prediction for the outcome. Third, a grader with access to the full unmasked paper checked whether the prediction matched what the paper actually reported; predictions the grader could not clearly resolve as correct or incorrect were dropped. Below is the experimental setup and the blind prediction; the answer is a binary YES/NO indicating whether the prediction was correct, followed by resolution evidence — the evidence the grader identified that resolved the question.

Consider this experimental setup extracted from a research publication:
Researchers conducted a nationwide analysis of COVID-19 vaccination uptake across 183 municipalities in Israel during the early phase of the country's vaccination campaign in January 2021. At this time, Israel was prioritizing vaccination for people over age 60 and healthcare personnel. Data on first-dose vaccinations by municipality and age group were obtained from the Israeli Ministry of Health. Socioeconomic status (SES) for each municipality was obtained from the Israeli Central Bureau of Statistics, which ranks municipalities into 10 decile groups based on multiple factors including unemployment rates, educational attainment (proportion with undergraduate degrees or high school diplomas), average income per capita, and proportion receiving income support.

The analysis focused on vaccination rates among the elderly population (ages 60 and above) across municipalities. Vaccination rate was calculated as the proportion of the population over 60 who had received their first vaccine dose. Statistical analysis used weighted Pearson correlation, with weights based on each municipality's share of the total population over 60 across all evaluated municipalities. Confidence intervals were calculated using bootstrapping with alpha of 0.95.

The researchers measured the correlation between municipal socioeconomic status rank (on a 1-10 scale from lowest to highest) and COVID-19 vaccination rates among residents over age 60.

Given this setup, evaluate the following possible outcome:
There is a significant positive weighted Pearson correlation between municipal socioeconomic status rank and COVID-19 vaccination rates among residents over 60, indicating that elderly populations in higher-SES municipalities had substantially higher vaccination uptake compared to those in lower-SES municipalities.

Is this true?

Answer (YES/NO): YES